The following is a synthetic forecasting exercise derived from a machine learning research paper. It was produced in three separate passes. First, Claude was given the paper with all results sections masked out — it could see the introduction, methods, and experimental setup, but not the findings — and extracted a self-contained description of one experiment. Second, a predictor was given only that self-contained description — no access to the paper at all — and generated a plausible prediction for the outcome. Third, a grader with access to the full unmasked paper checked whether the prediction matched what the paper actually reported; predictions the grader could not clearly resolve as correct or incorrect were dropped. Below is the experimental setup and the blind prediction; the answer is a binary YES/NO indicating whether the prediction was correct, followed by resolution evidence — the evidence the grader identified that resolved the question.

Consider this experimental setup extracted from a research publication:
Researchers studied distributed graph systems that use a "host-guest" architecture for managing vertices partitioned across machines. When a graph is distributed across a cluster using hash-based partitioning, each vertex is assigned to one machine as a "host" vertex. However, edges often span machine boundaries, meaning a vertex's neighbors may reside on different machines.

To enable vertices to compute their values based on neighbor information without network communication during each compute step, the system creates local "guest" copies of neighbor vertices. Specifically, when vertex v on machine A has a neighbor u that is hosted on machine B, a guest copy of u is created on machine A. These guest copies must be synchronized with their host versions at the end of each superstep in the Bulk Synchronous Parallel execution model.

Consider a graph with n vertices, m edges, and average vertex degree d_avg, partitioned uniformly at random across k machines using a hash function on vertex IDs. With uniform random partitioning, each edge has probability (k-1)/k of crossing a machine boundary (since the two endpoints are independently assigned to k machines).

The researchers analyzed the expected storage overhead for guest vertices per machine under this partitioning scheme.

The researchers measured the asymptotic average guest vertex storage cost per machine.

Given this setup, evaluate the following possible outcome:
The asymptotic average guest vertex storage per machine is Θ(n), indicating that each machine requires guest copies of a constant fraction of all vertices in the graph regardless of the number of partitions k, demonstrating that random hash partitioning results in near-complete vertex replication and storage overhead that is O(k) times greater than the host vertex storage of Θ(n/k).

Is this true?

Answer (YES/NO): NO